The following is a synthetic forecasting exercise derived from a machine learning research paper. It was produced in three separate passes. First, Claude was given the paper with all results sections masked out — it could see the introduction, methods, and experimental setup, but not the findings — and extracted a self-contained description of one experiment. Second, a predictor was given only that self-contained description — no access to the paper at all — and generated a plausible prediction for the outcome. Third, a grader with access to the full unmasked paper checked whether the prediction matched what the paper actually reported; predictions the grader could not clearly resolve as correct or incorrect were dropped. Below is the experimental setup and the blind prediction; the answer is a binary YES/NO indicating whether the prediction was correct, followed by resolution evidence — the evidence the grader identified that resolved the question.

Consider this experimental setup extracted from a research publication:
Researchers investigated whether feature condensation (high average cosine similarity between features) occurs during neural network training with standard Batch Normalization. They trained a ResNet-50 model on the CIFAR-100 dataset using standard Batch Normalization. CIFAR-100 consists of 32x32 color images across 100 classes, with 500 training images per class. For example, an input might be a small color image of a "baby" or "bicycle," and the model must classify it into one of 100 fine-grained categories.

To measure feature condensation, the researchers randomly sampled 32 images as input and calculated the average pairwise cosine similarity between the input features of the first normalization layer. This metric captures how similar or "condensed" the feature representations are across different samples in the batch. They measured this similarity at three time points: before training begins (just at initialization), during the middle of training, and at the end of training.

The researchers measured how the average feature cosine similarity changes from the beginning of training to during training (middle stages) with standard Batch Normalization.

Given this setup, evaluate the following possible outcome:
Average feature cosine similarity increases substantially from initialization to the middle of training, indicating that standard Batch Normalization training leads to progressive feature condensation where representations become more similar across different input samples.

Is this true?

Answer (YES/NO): YES